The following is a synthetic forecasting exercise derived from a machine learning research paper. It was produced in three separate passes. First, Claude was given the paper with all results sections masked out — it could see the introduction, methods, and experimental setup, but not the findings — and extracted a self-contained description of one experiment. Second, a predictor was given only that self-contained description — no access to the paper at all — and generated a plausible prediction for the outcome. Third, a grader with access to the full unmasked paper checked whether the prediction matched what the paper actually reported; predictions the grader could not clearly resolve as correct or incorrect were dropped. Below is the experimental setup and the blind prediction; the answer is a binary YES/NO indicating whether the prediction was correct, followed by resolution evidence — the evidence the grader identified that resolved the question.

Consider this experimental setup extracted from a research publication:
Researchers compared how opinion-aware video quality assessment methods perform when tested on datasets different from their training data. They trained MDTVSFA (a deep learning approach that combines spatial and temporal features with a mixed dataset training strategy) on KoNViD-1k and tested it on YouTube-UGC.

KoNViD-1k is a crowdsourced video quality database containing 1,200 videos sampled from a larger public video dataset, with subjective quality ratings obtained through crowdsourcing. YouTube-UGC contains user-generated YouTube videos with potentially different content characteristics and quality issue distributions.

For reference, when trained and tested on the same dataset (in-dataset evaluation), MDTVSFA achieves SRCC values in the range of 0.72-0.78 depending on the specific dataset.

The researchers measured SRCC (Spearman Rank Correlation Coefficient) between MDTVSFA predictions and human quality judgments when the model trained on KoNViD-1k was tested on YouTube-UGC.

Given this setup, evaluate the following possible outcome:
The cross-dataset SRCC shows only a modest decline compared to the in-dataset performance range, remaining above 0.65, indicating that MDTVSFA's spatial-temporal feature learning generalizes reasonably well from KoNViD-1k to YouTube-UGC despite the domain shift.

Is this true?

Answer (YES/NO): NO